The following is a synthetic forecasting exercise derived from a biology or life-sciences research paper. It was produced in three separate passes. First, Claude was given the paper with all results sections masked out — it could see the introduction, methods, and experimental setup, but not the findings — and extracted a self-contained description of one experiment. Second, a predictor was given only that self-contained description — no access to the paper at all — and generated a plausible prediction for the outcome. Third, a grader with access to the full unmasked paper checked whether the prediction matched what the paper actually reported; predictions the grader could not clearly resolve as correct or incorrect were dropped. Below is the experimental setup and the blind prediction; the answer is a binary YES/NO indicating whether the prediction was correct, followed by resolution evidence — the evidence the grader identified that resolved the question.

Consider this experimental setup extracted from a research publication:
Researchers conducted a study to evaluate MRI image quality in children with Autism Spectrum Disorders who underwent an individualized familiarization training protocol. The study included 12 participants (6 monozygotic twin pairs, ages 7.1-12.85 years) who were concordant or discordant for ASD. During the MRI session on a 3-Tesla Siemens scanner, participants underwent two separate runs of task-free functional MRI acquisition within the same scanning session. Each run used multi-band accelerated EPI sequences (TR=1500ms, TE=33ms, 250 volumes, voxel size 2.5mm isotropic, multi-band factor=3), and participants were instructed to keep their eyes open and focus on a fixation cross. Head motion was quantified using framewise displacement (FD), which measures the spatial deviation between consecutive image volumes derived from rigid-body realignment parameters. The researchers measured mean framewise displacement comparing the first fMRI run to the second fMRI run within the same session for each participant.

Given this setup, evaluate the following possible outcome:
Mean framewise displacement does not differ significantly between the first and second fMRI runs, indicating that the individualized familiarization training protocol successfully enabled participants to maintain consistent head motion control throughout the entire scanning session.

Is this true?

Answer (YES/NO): YES